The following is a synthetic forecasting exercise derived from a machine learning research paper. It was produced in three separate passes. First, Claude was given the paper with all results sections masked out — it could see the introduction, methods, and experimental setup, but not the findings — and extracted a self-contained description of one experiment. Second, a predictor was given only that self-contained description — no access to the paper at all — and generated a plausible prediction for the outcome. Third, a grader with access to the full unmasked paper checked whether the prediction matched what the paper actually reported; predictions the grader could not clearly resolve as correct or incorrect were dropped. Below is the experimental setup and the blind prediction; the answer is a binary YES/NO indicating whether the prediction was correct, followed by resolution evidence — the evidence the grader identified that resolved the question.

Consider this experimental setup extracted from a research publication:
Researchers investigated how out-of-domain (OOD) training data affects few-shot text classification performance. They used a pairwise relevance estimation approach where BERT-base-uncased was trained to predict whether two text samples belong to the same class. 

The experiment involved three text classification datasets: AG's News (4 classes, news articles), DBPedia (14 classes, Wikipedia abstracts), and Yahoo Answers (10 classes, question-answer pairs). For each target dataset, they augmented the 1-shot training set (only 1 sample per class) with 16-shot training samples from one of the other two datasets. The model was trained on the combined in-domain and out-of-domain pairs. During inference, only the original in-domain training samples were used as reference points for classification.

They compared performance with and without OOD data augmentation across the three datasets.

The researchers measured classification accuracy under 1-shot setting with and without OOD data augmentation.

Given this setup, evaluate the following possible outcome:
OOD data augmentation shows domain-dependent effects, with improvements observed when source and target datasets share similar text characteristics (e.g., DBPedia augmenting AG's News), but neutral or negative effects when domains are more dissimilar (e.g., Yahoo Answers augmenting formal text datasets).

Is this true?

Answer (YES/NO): NO